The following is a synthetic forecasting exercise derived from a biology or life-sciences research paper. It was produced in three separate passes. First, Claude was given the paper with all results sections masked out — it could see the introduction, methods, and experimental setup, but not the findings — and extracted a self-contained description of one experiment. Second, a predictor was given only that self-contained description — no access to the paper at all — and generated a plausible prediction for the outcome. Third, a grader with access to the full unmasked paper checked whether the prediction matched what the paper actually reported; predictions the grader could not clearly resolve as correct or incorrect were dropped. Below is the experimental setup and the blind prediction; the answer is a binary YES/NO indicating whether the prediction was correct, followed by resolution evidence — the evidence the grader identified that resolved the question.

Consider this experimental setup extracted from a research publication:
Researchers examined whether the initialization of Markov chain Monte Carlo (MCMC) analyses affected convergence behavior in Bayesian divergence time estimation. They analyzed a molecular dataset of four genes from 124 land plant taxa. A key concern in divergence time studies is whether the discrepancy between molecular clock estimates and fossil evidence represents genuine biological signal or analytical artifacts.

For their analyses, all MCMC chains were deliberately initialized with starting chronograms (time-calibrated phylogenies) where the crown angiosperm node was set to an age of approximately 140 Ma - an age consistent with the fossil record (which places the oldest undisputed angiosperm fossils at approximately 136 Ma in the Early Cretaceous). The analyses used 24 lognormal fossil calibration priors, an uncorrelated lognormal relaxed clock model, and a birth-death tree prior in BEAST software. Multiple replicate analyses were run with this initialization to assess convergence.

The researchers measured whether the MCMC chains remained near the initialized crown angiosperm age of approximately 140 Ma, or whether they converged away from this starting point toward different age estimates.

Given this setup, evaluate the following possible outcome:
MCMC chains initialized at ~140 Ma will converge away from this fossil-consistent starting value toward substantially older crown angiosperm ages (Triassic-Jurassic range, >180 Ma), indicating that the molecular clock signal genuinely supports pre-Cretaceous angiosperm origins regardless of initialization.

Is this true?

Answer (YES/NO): NO